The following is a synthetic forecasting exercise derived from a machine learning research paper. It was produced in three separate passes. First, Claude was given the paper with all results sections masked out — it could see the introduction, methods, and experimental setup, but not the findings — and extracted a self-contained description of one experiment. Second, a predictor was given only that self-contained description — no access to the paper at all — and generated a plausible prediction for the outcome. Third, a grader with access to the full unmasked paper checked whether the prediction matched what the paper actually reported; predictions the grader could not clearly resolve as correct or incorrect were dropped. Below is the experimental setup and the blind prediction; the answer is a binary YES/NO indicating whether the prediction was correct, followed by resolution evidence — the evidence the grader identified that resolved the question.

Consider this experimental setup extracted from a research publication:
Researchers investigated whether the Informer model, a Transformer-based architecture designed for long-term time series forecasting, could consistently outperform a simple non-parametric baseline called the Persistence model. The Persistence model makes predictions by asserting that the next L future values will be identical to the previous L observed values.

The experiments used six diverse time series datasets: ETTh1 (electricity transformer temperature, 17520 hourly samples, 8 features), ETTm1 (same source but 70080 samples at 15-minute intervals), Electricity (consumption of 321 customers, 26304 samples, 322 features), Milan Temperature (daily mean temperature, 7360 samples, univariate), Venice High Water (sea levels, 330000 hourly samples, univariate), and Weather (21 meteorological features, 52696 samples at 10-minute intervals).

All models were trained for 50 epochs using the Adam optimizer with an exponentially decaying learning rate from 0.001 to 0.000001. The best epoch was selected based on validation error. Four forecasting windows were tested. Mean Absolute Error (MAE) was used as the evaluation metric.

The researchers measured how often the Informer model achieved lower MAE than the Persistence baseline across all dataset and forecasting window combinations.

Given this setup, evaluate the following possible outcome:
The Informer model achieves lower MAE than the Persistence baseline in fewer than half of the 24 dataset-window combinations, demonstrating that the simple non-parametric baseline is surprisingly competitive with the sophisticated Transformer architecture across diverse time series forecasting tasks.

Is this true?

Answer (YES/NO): NO